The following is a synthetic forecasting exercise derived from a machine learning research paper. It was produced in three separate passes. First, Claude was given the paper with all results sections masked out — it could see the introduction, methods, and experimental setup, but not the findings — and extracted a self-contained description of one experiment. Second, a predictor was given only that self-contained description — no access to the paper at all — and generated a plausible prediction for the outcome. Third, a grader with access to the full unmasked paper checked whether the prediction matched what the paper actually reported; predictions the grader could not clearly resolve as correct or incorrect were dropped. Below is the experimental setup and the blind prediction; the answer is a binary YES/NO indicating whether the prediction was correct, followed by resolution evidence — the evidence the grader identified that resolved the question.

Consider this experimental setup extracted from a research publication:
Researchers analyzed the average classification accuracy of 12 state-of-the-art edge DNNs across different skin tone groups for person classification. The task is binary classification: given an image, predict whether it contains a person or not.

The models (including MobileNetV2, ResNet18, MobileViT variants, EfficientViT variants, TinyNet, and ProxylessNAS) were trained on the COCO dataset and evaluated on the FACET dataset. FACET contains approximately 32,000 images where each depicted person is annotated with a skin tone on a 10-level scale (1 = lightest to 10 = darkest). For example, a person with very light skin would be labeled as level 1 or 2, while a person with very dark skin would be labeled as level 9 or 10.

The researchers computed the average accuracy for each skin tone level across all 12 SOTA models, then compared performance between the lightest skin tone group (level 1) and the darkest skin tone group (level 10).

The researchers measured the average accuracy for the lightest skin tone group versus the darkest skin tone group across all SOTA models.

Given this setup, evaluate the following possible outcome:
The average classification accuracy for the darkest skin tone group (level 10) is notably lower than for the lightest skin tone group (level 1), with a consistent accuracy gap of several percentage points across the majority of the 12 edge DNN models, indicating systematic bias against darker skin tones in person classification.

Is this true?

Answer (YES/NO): YES